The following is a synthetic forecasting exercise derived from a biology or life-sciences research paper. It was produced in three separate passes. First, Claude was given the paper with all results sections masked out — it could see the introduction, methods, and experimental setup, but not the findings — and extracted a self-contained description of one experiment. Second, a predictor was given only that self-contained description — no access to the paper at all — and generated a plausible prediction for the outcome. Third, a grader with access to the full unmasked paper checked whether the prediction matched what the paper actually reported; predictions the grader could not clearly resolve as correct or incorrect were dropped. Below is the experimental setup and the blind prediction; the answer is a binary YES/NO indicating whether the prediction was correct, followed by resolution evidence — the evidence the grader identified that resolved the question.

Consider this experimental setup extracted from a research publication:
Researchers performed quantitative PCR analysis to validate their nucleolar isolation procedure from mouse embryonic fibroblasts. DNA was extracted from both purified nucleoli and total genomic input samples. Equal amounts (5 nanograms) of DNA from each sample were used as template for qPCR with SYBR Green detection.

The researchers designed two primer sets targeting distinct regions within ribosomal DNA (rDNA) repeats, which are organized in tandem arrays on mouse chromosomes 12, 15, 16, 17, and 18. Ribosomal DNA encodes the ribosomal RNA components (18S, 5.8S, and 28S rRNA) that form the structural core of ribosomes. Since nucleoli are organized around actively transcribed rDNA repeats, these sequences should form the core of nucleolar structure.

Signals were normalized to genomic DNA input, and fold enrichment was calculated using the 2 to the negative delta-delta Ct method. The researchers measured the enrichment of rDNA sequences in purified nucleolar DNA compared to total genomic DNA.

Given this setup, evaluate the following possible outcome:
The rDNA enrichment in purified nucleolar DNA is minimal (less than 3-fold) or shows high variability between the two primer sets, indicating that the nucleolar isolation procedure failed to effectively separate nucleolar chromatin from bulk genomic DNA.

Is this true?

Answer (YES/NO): NO